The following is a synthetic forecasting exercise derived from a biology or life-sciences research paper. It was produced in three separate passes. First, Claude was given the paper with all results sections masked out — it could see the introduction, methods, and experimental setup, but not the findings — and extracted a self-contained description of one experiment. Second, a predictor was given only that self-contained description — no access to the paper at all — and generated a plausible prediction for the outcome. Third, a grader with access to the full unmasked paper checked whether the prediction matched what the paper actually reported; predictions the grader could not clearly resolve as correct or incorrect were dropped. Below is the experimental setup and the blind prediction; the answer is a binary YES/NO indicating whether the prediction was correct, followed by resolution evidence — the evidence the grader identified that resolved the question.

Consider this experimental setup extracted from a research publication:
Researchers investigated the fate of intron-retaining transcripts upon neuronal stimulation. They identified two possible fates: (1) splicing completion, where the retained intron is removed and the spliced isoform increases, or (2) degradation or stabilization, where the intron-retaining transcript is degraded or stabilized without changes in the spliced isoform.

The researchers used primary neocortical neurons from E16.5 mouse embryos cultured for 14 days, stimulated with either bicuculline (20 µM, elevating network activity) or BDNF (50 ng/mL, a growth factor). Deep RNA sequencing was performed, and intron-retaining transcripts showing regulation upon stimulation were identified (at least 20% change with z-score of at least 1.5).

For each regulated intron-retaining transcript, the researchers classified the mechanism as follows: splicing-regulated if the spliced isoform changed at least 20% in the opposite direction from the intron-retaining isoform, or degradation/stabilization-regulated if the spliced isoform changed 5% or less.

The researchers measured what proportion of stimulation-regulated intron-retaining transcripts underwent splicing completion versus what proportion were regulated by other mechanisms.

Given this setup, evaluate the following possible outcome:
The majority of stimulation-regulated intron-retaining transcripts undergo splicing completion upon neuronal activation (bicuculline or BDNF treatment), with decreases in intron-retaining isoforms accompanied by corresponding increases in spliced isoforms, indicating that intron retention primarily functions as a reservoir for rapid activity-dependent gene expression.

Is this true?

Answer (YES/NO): NO